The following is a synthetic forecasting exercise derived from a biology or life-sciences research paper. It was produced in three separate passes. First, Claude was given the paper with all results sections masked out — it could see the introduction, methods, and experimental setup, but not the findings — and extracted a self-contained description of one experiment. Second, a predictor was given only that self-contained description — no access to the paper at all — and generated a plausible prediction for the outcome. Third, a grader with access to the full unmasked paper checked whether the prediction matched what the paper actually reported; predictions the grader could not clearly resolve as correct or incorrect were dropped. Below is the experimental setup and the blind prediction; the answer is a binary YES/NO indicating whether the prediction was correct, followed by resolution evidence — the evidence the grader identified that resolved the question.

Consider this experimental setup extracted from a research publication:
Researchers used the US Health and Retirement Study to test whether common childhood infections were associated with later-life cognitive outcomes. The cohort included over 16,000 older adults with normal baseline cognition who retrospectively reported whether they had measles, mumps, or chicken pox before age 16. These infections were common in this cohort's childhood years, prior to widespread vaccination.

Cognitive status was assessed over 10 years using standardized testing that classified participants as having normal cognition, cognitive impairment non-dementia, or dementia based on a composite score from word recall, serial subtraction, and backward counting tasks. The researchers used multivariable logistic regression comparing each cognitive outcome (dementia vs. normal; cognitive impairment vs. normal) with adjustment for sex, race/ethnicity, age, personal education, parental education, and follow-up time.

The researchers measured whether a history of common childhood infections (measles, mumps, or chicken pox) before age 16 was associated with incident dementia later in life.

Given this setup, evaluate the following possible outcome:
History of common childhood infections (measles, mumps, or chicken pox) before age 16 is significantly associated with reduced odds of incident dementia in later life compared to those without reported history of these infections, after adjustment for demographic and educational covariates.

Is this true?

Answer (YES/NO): NO